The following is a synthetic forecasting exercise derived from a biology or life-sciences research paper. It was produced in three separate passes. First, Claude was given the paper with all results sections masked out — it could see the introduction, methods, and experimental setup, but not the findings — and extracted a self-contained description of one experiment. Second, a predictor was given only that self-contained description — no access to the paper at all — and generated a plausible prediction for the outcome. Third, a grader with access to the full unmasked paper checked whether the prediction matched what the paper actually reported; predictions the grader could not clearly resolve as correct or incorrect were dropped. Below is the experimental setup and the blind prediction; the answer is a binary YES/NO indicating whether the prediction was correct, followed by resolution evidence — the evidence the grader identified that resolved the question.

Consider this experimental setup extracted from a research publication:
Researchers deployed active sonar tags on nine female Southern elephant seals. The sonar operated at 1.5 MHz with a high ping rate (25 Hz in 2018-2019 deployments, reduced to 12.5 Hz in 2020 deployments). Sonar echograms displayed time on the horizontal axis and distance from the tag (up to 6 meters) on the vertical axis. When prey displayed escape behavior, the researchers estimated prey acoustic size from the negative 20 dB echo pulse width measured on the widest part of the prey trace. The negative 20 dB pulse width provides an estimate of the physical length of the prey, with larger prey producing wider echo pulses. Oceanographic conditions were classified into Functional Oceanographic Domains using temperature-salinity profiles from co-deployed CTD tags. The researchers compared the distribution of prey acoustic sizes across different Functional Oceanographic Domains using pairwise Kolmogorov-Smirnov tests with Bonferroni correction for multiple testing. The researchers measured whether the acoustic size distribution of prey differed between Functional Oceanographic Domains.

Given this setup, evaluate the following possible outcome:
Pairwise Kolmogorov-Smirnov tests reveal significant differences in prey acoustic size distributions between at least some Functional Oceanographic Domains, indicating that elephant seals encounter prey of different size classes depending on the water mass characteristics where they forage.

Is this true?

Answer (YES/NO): YES